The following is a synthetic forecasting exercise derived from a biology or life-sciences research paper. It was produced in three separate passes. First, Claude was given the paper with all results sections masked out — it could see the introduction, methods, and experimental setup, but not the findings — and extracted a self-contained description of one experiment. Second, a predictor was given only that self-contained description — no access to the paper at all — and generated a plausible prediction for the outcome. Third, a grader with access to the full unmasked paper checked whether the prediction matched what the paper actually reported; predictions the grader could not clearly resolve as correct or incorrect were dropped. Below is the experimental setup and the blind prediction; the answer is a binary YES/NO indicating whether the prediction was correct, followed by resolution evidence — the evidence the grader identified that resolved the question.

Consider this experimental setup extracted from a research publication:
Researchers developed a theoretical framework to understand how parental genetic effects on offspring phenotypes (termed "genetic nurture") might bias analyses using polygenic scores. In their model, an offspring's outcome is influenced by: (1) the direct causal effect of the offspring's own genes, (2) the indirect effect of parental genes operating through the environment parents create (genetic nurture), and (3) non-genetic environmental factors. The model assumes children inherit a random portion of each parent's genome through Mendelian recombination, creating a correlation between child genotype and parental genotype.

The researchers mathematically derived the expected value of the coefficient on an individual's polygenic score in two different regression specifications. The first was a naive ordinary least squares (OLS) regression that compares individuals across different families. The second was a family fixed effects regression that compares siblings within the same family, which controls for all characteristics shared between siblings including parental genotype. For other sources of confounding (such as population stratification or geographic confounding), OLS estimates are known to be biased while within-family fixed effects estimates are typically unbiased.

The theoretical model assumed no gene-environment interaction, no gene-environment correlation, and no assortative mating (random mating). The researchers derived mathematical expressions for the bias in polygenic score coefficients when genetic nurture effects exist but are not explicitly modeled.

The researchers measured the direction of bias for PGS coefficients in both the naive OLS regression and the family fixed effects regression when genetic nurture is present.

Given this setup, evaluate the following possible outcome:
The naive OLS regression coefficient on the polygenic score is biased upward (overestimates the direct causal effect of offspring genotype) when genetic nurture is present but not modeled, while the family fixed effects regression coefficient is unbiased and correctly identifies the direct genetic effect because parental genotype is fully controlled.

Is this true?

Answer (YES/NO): NO